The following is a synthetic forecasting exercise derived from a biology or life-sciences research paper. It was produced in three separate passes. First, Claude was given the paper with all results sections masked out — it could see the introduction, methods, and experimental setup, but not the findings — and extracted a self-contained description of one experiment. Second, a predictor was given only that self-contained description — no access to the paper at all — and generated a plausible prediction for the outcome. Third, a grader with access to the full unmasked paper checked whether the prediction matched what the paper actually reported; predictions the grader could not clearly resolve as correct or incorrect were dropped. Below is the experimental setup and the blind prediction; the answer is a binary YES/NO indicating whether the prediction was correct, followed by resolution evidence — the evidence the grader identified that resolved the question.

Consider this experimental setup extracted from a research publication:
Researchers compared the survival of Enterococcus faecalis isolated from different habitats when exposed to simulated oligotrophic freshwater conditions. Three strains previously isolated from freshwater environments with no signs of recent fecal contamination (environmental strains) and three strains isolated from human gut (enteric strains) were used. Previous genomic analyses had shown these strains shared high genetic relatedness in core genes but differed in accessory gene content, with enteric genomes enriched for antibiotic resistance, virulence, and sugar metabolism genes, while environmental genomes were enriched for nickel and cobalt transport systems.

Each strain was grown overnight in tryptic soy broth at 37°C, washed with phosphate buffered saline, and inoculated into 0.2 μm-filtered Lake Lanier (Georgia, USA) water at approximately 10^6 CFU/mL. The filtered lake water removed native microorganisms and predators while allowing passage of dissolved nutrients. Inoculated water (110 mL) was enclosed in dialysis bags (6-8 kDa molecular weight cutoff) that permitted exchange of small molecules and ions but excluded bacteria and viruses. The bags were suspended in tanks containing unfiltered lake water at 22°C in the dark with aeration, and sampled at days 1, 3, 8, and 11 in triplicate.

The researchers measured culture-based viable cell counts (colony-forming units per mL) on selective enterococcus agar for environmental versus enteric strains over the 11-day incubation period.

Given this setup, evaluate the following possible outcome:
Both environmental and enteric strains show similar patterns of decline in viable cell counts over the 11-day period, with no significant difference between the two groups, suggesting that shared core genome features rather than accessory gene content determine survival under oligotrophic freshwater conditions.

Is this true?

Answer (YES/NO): YES